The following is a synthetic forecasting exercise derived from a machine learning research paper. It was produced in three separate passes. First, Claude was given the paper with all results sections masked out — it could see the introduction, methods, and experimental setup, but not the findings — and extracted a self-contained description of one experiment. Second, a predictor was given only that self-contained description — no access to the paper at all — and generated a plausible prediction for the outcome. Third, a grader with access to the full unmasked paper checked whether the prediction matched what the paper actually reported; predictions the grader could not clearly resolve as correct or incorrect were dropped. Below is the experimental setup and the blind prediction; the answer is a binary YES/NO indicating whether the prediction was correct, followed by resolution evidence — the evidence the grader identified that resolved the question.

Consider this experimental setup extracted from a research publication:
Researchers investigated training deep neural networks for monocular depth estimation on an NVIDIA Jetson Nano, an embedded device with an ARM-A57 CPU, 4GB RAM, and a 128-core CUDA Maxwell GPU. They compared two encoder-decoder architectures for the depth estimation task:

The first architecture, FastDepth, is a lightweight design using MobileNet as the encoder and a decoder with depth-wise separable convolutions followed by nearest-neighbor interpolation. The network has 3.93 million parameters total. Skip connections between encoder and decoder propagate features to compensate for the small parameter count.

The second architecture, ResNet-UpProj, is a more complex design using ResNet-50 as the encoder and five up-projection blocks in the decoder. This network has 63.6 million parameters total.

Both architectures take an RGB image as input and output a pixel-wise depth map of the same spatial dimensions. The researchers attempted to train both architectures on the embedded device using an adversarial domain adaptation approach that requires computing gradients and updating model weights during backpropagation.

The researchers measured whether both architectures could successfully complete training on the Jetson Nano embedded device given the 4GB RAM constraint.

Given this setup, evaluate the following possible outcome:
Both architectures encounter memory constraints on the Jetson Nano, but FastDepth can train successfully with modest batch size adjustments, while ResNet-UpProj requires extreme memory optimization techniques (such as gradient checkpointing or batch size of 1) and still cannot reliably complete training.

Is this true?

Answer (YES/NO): NO